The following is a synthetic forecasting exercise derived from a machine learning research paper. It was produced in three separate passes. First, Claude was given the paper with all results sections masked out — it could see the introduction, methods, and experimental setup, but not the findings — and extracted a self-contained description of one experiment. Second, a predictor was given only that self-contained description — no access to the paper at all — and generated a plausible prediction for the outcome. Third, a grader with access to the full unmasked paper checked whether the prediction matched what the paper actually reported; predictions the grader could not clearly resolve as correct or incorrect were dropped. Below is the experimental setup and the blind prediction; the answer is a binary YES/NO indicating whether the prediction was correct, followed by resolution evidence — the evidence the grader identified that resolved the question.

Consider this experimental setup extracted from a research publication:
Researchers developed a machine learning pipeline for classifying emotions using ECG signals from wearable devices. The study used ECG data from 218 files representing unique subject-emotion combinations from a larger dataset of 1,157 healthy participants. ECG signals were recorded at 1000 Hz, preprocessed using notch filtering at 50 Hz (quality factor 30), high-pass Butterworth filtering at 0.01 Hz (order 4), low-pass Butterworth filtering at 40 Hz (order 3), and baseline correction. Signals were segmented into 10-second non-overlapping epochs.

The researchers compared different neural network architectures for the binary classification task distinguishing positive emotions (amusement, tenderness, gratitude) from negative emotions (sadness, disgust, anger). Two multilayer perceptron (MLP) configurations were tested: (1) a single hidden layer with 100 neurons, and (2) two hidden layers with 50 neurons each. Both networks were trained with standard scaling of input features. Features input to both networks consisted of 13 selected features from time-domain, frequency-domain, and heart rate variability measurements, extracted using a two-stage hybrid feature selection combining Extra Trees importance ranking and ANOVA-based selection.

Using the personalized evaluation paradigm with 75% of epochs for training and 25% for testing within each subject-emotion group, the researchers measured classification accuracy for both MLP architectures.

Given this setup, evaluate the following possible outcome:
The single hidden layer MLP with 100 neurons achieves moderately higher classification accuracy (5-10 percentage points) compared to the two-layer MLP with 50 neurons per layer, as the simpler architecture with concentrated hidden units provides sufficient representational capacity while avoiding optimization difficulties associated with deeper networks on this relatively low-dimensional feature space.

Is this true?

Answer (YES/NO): NO